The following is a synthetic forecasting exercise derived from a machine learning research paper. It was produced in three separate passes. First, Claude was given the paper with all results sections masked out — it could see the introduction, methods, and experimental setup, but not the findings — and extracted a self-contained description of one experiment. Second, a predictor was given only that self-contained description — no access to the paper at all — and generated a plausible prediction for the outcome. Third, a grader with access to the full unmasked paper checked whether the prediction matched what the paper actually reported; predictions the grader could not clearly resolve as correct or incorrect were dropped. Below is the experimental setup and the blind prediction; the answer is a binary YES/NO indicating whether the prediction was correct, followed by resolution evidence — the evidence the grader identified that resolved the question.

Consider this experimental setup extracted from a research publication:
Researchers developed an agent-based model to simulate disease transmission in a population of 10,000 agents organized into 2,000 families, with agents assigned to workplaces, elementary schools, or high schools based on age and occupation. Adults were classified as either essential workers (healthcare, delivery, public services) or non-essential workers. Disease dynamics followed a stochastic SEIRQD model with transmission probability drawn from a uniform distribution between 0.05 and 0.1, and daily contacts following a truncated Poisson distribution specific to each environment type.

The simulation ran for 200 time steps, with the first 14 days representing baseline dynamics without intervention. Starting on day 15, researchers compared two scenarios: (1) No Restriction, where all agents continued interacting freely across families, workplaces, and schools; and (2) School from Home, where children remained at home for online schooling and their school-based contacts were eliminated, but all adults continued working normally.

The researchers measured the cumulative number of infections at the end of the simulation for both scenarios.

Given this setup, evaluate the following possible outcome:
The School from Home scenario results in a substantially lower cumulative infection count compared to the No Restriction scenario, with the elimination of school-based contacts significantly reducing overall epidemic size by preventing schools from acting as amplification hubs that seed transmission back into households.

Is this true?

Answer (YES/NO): NO